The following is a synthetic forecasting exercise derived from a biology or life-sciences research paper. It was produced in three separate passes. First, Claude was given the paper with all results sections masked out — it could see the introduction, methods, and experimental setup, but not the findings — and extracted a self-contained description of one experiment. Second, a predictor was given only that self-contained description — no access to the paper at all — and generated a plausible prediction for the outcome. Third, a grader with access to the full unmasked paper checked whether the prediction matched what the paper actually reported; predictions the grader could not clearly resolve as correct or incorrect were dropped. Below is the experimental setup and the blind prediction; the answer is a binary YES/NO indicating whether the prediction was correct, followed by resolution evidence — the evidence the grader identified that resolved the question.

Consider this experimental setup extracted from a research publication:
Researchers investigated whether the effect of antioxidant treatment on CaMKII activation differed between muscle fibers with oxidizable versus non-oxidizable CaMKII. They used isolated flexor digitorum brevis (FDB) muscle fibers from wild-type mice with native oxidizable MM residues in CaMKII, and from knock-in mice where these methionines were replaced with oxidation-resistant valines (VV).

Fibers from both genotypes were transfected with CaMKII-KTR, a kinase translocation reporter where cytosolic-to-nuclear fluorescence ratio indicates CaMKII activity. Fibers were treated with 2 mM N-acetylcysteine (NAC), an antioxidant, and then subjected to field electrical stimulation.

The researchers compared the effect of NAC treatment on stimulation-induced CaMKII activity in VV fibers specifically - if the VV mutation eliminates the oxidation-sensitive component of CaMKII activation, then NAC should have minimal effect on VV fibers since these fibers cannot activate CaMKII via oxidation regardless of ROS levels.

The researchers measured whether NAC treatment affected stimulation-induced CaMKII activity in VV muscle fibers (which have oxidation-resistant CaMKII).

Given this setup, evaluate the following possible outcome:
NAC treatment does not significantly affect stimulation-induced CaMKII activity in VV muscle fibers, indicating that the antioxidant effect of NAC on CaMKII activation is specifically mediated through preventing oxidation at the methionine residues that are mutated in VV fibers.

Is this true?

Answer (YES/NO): NO